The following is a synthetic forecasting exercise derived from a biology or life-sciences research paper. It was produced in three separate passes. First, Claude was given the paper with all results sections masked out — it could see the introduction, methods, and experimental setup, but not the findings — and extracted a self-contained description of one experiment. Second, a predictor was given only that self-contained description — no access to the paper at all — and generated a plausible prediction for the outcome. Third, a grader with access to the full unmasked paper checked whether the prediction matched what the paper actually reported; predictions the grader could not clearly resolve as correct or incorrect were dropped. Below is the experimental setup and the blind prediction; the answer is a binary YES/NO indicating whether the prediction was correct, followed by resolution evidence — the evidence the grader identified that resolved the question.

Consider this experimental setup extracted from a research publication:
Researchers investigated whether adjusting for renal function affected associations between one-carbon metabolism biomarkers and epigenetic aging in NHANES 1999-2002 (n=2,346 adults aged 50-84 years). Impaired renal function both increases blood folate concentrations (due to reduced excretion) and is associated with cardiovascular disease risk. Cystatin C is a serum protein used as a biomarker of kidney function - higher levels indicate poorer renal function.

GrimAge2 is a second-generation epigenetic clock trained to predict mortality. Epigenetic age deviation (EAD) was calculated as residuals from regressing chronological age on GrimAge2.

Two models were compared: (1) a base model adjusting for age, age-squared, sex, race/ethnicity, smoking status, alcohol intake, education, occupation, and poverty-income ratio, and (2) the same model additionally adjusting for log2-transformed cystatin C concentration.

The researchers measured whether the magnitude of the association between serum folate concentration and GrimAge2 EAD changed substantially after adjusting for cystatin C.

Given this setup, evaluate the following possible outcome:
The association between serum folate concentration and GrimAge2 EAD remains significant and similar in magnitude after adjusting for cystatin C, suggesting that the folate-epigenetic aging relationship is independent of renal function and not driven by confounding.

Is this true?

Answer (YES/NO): NO